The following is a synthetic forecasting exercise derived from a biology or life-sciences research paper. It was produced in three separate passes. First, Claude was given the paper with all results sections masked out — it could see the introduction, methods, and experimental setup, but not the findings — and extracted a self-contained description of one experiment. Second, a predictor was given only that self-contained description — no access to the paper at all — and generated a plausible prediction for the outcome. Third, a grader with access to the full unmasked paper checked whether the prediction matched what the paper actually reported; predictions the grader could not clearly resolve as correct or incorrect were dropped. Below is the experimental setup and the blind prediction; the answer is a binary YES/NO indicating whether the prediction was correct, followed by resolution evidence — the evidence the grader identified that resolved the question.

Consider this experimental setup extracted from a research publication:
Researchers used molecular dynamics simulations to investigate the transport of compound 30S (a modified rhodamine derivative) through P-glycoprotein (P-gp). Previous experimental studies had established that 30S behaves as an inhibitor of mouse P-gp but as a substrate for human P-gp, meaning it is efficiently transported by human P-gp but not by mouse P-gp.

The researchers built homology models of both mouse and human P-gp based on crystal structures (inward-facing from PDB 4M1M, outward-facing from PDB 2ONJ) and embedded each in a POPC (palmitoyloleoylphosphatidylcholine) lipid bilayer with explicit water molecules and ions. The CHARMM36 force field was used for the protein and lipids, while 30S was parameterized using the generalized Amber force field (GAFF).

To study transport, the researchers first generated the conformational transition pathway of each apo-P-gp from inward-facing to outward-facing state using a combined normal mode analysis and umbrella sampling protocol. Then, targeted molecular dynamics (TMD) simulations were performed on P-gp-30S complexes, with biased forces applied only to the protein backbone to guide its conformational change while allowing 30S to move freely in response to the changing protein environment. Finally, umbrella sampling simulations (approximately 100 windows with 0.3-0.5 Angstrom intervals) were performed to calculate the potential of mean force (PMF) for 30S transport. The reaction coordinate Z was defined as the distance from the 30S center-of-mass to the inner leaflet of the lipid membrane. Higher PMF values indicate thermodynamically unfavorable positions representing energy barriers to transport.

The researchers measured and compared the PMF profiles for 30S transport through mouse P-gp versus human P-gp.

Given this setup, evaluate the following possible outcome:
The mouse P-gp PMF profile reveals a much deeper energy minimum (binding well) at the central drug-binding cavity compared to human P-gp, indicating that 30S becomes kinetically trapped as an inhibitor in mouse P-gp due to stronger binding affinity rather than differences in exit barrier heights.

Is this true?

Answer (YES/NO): NO